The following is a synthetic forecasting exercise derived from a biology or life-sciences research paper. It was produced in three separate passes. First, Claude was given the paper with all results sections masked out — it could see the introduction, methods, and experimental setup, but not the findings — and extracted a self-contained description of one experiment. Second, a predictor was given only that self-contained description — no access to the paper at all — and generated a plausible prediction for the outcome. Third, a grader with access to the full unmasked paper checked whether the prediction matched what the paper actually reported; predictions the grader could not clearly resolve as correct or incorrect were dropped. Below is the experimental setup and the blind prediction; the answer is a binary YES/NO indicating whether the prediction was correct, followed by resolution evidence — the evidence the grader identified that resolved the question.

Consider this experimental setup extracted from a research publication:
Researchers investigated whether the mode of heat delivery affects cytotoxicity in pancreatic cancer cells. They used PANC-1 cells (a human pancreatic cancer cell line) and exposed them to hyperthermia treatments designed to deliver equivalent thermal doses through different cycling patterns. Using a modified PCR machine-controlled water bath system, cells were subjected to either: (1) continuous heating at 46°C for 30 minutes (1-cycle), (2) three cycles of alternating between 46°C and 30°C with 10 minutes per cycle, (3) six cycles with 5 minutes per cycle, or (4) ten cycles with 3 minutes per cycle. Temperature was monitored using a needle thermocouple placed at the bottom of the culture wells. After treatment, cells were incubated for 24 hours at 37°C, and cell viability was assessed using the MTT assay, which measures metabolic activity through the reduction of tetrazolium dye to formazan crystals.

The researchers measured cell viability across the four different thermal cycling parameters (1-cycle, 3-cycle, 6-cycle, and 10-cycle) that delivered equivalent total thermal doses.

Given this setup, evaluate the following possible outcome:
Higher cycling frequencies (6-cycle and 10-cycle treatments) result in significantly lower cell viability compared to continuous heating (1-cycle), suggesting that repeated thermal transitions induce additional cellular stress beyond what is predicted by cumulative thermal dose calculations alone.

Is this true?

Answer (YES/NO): NO